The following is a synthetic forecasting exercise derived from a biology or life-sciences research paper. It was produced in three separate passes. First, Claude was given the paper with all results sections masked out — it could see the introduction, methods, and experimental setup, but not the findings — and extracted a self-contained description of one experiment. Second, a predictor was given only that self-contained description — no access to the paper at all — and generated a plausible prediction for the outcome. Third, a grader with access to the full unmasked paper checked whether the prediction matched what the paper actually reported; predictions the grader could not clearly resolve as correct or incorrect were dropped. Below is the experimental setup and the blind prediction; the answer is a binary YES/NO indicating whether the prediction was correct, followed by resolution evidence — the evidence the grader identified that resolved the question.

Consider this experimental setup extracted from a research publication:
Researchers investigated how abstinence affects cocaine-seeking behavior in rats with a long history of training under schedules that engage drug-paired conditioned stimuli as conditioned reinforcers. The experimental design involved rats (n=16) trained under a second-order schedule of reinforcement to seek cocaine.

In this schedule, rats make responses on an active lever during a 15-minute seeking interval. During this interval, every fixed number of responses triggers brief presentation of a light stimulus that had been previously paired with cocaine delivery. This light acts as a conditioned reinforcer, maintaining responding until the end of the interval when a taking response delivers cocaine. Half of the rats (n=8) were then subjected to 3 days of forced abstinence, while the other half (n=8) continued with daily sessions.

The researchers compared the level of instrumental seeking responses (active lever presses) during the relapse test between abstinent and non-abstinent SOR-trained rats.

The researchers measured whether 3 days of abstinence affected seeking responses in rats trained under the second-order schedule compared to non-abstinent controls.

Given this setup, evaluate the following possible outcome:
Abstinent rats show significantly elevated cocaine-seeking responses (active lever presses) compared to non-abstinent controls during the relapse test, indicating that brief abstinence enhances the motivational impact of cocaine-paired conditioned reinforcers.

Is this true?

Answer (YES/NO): NO